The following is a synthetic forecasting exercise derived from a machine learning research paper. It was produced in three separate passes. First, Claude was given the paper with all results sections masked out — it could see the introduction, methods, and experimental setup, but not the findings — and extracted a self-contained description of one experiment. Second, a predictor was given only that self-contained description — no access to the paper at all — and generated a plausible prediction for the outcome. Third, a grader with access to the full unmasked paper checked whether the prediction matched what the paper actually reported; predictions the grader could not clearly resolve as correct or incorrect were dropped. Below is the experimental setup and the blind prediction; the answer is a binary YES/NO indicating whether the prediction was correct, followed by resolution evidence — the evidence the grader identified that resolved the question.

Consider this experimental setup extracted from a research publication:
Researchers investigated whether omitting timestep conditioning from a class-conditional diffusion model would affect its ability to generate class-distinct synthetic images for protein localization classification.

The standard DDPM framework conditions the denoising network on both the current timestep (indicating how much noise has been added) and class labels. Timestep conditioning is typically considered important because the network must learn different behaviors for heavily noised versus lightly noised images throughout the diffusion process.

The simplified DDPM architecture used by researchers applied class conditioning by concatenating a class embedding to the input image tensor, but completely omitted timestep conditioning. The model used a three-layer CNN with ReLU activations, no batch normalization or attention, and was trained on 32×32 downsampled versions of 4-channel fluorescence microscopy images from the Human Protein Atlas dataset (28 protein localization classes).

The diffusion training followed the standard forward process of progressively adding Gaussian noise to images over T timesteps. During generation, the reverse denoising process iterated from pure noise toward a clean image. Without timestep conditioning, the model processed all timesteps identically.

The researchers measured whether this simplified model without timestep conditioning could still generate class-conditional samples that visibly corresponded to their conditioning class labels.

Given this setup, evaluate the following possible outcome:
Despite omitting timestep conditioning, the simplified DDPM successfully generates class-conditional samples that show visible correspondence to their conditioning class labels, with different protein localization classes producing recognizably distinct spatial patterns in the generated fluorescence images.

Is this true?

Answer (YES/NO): YES